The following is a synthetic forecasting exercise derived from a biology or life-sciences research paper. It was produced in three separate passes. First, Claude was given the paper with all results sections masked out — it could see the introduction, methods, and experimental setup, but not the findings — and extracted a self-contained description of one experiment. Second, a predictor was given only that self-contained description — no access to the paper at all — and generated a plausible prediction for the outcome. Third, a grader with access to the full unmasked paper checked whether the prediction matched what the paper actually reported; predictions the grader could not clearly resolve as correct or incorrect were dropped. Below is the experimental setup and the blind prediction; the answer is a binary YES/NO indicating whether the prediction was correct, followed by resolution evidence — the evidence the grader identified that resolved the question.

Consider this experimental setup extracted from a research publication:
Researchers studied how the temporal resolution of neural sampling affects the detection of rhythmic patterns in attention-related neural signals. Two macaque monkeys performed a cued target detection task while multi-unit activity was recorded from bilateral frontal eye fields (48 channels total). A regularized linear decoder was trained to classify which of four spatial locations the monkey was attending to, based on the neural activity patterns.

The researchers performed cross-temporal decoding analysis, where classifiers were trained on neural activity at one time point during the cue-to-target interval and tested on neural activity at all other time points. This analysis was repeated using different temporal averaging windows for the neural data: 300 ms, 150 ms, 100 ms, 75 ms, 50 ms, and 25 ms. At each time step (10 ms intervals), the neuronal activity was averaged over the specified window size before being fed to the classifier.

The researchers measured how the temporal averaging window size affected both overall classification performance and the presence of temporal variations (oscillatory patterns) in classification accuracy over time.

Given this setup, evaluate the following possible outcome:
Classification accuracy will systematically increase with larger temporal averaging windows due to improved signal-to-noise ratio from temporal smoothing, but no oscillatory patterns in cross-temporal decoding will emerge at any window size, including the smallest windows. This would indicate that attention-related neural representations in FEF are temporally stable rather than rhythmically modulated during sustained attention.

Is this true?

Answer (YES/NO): NO